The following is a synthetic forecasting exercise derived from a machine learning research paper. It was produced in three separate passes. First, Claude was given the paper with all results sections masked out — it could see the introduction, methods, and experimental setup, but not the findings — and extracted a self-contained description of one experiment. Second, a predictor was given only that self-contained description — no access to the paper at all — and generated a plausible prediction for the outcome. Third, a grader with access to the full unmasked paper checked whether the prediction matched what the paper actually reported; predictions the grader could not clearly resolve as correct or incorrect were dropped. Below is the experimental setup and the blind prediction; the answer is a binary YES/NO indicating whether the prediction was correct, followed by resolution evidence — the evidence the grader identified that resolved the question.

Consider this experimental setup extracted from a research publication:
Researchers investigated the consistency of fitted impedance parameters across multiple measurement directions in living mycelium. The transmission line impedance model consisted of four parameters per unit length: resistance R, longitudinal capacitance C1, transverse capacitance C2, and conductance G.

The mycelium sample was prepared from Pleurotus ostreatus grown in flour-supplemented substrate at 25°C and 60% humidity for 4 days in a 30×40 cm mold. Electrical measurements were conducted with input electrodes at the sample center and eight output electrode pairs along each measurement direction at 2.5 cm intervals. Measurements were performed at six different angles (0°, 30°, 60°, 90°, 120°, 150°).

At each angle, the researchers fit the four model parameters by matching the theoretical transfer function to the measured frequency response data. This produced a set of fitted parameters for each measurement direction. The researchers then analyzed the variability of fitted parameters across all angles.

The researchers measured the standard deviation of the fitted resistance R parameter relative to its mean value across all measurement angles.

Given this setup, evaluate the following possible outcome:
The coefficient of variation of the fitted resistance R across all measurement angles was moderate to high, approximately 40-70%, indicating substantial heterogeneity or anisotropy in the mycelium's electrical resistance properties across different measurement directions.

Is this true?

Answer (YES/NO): NO